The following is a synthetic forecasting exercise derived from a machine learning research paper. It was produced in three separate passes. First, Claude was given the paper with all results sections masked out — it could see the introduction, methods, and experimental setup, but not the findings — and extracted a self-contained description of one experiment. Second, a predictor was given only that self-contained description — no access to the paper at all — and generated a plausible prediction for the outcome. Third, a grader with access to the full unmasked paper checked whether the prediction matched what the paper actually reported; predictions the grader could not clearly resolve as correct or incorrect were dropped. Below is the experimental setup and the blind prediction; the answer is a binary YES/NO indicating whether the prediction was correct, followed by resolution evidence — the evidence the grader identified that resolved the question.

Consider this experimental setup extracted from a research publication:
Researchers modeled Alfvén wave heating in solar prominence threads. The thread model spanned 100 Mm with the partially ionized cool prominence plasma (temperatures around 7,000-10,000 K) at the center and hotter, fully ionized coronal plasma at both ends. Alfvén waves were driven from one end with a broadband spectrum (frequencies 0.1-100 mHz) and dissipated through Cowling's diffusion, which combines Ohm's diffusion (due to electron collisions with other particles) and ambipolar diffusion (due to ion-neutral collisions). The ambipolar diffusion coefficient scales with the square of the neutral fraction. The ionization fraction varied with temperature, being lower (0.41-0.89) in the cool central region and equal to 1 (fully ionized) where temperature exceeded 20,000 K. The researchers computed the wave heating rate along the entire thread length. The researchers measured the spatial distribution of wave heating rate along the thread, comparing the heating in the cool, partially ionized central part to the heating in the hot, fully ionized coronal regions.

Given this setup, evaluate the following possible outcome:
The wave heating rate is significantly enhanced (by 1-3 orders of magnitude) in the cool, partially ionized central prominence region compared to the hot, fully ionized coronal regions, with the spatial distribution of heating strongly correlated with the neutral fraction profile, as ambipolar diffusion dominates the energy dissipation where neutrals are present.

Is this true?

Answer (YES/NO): YES